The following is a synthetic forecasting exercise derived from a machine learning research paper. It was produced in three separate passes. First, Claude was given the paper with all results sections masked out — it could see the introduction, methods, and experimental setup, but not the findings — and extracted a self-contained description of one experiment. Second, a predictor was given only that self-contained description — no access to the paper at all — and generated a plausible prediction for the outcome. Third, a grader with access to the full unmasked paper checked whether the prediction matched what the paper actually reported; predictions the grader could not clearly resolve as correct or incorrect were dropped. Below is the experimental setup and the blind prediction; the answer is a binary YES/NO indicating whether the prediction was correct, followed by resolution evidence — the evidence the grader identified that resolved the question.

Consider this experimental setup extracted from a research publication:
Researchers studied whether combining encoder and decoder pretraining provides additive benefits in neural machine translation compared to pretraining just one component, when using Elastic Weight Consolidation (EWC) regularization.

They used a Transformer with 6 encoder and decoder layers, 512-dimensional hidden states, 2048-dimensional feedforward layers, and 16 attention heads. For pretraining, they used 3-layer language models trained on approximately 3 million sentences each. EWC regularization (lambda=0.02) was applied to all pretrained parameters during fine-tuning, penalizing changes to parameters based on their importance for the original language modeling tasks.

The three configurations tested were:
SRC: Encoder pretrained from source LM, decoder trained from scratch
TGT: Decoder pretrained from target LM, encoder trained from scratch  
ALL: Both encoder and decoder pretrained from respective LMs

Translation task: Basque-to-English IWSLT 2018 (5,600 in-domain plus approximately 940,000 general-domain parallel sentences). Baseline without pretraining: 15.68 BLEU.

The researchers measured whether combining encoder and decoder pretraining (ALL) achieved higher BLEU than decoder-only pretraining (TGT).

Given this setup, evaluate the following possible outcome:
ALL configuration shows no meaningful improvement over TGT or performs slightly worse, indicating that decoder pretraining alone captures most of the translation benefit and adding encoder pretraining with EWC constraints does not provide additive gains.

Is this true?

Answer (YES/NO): NO